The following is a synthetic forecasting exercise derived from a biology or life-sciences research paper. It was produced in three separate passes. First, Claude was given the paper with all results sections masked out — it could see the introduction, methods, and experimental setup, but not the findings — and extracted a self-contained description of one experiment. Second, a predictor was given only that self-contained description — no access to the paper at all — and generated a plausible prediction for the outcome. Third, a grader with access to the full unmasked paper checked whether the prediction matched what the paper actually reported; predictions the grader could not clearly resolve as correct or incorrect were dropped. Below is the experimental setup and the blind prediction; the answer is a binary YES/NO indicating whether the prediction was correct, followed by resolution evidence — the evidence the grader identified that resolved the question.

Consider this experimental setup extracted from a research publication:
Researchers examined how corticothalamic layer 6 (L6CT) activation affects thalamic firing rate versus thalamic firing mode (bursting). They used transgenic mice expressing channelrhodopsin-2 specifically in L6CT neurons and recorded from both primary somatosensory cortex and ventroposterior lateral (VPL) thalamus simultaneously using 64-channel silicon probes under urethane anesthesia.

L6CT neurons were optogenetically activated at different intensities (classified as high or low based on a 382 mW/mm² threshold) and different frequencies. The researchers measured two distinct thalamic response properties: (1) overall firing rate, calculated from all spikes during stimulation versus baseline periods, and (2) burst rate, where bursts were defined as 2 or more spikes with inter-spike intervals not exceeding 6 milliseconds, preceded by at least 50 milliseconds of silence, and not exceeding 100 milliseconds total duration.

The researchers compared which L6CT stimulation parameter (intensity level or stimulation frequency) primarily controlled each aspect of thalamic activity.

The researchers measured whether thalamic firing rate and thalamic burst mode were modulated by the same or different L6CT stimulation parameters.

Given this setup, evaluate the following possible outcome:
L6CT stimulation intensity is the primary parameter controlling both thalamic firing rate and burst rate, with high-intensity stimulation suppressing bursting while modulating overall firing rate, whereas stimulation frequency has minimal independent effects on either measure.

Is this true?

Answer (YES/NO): NO